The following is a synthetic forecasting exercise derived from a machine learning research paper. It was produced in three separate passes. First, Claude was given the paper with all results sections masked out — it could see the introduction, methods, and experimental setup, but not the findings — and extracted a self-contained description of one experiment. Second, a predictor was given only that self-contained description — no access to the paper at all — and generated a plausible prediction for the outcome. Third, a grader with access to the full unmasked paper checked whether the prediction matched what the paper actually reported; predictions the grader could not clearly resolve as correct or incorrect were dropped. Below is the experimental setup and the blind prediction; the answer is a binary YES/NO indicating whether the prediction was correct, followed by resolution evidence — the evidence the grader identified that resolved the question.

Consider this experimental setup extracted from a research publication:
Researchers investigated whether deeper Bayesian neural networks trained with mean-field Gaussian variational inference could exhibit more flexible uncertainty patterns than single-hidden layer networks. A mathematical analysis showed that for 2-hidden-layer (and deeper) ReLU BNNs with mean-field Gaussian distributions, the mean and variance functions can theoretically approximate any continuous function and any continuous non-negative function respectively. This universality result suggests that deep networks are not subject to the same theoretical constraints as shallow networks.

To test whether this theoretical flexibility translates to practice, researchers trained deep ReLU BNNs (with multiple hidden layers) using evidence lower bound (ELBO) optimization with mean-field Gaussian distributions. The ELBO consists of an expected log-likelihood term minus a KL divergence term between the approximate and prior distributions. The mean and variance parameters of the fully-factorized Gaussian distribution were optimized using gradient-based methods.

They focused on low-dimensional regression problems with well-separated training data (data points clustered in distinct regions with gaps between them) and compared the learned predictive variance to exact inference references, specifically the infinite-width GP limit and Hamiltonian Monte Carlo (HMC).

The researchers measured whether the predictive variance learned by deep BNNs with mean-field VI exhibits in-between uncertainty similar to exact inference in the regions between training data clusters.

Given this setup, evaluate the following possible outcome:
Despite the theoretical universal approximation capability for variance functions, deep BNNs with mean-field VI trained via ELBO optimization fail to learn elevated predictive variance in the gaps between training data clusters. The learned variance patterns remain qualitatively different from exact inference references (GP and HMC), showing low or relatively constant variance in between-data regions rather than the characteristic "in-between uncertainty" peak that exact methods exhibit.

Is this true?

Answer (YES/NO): YES